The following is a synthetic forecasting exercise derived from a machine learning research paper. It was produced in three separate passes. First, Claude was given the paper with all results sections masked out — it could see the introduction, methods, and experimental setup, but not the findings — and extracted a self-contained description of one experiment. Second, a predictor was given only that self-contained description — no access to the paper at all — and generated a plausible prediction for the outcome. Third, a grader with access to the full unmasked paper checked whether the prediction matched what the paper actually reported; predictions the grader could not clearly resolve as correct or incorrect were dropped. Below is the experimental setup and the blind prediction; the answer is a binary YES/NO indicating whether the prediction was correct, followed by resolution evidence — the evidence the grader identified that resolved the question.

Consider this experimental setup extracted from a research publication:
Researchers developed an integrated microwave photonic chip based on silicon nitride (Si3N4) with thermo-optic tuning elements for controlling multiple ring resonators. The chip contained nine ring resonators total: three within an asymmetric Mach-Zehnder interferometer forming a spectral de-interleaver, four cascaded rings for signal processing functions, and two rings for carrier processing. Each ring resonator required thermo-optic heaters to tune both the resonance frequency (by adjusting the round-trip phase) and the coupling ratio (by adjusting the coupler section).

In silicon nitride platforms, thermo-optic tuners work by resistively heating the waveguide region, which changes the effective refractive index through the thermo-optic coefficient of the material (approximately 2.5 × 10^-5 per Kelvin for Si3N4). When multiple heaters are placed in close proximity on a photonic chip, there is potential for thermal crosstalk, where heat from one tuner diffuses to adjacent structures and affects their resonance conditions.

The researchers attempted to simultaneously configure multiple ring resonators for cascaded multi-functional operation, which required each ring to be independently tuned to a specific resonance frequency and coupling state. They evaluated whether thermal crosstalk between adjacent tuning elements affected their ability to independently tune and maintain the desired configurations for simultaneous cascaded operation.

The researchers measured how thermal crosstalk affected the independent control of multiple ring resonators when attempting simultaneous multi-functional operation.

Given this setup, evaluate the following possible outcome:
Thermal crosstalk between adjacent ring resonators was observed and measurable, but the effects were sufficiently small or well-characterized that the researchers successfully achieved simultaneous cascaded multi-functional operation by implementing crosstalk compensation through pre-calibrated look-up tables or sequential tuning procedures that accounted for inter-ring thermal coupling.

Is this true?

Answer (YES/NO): NO